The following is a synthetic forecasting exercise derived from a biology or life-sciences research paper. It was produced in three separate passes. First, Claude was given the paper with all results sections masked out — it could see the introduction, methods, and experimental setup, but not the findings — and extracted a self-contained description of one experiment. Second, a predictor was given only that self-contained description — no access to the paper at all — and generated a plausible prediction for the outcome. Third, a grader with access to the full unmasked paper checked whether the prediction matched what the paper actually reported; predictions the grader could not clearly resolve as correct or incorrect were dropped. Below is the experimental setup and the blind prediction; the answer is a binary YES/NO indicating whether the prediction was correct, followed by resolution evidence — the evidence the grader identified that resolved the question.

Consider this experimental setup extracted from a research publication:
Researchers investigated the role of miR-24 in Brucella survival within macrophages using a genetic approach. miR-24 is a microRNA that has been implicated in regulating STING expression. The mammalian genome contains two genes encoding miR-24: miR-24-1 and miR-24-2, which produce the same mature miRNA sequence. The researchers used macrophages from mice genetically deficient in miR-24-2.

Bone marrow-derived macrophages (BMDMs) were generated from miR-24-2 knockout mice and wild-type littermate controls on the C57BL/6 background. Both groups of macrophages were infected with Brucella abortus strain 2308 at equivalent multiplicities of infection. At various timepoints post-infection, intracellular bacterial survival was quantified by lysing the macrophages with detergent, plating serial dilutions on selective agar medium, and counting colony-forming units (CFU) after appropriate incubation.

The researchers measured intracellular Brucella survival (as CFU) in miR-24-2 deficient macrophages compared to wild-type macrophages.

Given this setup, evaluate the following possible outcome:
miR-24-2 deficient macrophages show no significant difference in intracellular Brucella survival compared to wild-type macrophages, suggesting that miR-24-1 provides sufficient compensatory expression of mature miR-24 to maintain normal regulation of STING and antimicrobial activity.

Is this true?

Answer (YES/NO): NO